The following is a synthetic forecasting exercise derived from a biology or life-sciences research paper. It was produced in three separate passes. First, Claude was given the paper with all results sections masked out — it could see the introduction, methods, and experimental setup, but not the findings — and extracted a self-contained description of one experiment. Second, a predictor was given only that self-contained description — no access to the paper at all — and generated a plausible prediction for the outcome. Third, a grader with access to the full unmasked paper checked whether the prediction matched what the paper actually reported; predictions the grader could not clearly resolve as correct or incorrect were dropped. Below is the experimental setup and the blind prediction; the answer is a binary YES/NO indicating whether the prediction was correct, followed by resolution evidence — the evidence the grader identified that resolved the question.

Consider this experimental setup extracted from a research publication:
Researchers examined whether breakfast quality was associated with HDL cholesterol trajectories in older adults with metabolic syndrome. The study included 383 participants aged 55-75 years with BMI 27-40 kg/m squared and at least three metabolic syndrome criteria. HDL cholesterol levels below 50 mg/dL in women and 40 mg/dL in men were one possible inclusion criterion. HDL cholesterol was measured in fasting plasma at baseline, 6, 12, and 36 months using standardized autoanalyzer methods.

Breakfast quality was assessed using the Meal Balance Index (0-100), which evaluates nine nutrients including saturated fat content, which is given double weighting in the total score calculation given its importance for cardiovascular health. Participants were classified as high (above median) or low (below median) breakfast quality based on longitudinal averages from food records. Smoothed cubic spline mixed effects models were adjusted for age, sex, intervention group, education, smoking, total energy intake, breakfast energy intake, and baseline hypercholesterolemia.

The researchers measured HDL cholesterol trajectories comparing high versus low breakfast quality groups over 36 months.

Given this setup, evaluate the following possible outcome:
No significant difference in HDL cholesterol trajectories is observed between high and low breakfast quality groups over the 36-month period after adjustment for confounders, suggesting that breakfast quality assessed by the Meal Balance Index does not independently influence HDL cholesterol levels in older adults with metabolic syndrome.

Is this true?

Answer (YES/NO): NO